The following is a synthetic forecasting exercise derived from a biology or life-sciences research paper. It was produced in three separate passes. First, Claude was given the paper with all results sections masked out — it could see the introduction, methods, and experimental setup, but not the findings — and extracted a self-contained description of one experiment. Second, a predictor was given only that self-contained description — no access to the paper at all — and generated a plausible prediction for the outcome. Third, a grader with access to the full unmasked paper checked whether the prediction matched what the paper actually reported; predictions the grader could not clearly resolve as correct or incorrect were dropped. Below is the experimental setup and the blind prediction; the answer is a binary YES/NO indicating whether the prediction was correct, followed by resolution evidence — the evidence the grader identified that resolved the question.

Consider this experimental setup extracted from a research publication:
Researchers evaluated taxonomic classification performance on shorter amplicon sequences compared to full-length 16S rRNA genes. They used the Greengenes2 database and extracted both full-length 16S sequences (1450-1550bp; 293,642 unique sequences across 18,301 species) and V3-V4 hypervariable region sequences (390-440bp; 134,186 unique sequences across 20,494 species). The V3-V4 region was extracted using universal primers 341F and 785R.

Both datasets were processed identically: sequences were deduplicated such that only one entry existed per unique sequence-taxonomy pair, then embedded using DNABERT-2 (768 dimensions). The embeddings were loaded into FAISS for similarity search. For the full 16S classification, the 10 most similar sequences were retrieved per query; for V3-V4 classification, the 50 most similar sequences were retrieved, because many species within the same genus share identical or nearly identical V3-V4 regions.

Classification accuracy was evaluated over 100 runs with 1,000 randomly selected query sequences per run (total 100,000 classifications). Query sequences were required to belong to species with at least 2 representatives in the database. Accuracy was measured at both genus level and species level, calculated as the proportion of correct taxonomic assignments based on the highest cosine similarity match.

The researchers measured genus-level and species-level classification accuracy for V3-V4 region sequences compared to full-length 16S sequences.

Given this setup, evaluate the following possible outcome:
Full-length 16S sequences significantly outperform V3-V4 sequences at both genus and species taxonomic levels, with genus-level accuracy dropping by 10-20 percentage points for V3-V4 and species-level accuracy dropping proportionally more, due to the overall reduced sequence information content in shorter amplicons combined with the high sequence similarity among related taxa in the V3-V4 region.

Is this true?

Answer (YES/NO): NO